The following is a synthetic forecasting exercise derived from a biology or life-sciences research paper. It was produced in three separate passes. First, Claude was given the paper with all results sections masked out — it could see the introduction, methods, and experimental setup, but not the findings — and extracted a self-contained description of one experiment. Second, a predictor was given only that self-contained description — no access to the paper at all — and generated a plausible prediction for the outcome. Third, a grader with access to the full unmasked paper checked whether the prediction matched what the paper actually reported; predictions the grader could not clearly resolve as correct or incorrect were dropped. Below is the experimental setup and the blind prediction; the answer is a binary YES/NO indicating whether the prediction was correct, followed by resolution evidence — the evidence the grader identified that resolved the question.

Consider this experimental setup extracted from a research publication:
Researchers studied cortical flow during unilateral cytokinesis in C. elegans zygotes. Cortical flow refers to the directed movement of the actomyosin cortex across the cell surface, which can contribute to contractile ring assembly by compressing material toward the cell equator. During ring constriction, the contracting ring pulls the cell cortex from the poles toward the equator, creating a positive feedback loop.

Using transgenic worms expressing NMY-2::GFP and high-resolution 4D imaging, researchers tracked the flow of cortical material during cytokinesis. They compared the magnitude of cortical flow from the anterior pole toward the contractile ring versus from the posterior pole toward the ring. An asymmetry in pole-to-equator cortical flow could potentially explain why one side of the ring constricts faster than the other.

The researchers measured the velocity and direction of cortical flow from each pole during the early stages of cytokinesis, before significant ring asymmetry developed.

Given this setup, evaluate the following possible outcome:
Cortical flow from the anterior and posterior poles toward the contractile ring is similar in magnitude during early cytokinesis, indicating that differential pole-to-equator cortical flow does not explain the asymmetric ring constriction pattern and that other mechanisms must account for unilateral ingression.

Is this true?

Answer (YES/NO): YES